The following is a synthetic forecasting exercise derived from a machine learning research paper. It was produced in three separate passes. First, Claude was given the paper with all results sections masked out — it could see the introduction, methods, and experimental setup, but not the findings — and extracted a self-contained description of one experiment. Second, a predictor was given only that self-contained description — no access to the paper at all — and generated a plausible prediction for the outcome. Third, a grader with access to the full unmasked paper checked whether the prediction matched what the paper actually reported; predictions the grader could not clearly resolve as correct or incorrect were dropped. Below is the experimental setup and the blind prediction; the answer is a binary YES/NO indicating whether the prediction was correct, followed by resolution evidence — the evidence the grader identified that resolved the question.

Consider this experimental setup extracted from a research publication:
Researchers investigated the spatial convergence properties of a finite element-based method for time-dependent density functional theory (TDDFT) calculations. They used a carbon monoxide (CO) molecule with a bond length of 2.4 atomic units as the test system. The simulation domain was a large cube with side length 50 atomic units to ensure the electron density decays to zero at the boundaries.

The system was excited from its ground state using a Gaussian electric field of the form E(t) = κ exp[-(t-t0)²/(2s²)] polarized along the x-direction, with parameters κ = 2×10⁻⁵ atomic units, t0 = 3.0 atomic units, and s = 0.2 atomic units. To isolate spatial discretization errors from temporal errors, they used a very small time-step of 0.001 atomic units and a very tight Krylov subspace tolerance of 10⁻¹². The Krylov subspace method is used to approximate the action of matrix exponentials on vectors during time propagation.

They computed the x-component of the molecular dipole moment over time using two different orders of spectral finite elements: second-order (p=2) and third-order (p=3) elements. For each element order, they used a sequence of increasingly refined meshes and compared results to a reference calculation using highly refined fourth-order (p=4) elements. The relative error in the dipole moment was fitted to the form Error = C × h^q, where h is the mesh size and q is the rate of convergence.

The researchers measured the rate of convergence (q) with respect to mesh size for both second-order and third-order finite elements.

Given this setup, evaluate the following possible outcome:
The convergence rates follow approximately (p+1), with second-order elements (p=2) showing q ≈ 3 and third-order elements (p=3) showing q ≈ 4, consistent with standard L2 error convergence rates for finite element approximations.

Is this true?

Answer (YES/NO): NO